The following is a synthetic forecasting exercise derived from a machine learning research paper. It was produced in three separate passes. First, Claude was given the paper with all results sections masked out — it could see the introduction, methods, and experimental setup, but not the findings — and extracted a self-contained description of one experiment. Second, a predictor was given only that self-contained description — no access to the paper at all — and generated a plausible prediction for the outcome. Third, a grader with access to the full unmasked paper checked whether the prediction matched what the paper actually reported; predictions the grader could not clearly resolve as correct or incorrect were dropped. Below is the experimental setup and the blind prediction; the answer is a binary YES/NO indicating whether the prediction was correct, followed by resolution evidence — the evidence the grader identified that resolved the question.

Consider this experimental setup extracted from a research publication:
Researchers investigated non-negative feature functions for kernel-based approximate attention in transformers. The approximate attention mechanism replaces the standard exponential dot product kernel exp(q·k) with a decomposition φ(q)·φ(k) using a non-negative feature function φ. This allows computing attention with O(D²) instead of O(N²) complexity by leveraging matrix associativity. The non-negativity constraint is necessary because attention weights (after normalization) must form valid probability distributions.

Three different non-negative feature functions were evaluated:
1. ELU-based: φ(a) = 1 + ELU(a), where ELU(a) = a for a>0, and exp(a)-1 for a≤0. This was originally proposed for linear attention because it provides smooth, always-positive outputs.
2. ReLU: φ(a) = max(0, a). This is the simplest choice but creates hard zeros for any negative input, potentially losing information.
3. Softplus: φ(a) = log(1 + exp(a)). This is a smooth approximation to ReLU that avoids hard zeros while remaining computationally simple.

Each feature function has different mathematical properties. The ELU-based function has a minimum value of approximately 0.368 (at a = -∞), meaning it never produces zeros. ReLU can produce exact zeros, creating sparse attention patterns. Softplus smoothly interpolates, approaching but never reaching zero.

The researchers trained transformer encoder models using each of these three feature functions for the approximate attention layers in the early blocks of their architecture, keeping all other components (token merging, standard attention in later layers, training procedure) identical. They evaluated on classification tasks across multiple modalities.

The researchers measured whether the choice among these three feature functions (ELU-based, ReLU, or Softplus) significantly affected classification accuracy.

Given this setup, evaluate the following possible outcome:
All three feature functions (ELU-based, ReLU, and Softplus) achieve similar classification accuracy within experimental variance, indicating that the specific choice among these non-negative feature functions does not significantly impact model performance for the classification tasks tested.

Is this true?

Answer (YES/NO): YES